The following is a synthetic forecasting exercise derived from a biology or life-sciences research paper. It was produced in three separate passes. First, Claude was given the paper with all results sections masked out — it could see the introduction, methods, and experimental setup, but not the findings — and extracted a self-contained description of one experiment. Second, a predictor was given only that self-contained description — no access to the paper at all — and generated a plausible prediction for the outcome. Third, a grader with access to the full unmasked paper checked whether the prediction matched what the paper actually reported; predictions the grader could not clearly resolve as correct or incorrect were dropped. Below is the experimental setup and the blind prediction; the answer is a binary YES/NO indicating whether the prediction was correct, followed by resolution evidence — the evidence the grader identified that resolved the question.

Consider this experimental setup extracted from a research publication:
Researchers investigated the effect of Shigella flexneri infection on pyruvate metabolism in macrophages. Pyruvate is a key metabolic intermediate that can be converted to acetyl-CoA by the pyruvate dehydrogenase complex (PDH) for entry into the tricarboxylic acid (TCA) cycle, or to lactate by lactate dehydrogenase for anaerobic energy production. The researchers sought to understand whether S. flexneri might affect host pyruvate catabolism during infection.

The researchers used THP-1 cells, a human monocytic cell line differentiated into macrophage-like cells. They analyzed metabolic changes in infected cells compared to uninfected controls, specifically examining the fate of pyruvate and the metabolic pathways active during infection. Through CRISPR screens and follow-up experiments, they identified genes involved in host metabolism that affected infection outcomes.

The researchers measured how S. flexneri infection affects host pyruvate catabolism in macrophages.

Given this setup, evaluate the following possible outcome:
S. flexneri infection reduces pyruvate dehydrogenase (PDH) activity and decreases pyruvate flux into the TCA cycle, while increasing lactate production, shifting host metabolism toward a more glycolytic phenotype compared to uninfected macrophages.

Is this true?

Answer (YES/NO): NO